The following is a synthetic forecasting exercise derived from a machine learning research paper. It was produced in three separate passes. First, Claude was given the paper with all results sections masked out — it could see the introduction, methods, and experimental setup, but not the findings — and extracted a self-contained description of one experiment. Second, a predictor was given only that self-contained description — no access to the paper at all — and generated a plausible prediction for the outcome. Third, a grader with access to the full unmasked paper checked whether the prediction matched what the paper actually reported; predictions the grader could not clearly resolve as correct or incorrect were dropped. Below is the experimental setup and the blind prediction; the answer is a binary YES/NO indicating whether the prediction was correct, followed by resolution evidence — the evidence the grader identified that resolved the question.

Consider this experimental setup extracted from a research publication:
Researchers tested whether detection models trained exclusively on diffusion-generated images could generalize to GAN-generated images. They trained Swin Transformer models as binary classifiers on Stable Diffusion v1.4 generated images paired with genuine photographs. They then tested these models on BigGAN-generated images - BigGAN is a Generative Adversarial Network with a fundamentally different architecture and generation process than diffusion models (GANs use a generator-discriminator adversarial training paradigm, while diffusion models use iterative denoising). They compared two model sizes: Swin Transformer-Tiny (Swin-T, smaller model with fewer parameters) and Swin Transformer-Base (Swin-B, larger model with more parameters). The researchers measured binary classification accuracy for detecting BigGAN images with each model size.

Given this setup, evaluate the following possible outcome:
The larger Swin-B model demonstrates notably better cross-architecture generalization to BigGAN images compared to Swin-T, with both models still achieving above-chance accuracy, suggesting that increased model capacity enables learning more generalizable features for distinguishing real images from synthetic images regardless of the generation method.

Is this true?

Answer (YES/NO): YES